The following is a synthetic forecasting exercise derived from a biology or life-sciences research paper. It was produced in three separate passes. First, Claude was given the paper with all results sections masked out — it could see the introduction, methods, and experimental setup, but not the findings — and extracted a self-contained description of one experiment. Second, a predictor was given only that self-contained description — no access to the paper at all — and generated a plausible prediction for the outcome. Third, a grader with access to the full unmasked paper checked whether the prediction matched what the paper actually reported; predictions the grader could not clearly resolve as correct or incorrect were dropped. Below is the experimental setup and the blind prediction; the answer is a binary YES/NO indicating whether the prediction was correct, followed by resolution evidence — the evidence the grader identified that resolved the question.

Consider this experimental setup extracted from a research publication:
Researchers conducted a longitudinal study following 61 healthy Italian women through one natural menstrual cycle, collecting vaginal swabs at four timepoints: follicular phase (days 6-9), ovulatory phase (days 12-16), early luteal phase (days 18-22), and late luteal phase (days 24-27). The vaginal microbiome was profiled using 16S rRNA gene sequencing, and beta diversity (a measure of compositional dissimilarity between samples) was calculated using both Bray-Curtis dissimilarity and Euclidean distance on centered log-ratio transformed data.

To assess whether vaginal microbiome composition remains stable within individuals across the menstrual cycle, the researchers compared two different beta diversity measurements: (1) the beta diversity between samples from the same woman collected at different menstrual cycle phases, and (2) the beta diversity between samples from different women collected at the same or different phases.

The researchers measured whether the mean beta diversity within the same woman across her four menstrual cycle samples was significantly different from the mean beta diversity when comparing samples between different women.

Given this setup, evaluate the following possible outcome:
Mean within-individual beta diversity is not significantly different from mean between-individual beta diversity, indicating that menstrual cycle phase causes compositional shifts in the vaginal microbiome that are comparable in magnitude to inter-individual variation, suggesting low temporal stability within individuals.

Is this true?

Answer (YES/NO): NO